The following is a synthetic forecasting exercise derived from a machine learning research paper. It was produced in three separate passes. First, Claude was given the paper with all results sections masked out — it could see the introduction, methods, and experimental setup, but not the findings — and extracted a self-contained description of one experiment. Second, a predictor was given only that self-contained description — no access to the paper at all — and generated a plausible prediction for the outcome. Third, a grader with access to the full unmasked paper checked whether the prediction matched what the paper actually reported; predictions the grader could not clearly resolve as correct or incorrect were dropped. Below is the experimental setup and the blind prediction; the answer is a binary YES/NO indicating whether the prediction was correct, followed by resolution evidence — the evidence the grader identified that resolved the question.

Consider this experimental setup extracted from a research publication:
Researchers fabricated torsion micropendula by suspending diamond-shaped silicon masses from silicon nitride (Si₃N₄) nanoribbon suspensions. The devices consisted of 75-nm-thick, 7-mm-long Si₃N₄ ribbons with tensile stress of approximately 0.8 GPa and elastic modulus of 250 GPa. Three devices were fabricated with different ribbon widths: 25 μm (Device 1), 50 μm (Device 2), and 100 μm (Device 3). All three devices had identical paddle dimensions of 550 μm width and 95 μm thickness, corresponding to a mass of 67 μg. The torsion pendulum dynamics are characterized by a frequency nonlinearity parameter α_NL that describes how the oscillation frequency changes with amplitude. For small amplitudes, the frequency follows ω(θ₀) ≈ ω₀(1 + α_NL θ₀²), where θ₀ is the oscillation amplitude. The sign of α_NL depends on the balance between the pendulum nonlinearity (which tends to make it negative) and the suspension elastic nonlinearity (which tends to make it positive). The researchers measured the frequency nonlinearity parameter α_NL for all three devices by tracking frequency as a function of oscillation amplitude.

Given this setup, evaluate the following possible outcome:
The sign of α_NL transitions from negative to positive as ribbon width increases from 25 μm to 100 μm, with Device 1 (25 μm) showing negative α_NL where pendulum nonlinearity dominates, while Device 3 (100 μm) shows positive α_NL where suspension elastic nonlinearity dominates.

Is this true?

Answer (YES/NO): YES